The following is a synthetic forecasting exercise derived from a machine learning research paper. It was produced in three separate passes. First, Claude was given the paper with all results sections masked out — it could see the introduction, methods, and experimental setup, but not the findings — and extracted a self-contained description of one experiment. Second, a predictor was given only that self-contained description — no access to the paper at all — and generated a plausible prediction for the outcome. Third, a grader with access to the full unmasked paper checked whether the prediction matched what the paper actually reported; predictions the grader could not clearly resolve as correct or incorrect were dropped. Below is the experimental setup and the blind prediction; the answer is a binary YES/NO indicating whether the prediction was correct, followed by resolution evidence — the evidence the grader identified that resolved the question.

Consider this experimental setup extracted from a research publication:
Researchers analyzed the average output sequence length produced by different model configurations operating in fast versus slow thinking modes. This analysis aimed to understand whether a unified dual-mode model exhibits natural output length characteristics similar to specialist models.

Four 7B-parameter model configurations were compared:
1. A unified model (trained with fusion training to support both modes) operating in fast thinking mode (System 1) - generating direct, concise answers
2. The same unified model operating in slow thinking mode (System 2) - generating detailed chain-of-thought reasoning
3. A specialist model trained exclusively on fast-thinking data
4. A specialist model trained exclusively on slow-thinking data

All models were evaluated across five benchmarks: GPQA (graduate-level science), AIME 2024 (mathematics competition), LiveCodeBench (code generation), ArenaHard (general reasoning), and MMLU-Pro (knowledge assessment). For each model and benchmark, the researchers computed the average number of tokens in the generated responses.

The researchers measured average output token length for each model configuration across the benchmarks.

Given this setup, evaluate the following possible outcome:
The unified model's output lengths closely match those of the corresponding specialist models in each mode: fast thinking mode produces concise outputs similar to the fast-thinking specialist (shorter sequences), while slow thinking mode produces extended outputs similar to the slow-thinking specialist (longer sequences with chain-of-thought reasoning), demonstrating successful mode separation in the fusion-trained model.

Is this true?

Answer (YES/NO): YES